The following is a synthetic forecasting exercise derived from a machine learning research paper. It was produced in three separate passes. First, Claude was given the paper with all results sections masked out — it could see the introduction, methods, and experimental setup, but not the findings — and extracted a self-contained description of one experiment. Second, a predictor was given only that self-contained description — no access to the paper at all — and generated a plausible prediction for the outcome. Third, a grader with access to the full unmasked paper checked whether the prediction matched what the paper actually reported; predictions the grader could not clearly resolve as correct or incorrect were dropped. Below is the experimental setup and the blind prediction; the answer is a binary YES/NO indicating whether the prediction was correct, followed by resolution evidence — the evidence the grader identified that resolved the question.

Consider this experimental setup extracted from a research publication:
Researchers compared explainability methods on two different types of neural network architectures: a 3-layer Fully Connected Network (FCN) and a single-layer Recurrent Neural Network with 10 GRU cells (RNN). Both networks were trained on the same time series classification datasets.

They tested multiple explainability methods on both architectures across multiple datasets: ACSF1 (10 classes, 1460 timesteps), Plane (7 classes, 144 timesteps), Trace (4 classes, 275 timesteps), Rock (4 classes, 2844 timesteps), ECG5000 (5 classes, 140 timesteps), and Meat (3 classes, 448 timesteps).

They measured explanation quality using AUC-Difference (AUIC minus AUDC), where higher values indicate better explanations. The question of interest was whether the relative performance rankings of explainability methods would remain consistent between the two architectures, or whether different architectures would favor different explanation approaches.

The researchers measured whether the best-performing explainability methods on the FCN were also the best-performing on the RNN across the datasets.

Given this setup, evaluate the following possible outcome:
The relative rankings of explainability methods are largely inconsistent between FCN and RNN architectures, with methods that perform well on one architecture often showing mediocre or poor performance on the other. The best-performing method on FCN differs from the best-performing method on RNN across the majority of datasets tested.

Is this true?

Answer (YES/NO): NO